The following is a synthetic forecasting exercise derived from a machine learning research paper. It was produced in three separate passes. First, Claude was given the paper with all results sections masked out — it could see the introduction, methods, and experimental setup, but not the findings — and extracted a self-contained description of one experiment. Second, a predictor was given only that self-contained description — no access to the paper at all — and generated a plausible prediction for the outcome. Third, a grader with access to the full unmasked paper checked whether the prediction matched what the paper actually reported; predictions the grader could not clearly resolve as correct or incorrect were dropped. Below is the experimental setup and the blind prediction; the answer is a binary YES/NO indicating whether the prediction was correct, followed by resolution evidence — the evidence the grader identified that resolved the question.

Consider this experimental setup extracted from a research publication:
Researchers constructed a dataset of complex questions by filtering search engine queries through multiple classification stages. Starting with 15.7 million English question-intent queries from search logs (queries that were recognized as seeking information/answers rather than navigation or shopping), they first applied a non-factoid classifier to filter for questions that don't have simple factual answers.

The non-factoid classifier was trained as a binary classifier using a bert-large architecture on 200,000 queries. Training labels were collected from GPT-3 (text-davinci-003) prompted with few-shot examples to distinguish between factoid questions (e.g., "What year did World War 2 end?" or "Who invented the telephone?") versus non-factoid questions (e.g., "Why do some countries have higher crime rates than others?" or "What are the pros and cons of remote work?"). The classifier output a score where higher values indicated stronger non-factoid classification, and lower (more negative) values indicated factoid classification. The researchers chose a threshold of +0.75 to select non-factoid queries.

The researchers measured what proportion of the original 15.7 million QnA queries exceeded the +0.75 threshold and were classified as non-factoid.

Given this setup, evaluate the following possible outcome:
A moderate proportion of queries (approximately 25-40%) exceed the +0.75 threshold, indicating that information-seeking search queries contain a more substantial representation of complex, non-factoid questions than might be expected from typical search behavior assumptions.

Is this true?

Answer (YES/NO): NO